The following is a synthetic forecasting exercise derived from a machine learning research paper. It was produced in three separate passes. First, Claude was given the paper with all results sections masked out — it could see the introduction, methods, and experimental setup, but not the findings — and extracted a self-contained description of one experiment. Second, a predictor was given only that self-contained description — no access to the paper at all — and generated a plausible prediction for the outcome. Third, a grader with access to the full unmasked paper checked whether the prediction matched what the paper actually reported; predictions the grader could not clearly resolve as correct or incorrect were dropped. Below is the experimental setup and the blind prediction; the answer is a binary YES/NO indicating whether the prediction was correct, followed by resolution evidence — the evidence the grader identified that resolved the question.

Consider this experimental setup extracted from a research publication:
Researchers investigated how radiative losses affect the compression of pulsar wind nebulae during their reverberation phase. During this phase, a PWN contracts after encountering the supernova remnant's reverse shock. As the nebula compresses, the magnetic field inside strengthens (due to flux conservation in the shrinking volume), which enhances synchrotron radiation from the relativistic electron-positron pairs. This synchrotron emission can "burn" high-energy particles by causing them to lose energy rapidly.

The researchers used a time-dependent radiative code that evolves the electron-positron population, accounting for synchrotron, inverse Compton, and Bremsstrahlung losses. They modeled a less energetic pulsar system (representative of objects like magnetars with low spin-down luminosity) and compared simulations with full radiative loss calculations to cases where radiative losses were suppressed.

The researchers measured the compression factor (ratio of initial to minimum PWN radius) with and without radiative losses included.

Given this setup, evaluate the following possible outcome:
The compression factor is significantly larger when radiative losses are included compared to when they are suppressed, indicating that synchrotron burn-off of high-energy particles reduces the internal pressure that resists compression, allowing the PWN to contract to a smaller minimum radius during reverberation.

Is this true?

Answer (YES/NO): YES